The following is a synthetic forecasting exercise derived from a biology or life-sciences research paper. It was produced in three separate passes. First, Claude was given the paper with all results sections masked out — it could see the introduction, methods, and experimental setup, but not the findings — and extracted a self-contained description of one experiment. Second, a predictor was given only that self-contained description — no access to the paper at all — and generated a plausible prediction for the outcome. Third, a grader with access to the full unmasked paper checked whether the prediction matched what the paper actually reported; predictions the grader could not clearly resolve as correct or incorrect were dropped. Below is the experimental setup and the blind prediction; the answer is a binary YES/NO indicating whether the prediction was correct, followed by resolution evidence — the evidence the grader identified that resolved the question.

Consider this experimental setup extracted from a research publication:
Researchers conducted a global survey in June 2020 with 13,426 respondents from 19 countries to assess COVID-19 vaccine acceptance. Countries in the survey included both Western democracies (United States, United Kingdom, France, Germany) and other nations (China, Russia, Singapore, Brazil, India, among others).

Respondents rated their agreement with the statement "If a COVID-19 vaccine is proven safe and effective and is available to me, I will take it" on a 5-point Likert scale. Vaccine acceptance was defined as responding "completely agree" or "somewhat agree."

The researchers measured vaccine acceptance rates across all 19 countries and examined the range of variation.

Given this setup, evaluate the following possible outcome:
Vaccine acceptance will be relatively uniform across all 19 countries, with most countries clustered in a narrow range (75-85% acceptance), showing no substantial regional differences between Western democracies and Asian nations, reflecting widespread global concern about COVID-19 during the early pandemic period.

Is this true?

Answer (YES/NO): NO